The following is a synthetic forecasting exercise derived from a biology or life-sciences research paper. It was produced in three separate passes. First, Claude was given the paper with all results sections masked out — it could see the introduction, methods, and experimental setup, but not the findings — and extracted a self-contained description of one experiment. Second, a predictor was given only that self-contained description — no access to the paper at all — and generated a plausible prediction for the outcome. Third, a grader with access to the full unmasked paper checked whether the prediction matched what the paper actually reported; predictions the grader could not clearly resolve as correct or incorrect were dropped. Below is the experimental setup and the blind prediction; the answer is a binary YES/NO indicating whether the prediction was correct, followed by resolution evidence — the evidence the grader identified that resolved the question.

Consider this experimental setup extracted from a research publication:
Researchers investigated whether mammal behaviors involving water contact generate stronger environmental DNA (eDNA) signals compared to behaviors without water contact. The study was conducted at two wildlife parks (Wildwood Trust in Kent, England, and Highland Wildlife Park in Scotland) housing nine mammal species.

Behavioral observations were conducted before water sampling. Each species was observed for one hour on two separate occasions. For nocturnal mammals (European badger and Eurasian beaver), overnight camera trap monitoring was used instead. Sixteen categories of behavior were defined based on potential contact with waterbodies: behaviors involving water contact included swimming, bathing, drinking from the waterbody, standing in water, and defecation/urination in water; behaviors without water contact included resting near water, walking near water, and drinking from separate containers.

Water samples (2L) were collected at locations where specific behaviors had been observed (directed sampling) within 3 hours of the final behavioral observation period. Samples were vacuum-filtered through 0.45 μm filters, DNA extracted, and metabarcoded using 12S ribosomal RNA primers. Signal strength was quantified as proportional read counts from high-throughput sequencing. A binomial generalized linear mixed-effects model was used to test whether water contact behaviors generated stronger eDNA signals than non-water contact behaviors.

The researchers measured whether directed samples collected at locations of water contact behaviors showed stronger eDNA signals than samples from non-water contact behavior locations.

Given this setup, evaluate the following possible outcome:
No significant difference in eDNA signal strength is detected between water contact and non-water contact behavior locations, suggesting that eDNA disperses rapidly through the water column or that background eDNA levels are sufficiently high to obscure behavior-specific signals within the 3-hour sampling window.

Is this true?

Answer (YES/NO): YES